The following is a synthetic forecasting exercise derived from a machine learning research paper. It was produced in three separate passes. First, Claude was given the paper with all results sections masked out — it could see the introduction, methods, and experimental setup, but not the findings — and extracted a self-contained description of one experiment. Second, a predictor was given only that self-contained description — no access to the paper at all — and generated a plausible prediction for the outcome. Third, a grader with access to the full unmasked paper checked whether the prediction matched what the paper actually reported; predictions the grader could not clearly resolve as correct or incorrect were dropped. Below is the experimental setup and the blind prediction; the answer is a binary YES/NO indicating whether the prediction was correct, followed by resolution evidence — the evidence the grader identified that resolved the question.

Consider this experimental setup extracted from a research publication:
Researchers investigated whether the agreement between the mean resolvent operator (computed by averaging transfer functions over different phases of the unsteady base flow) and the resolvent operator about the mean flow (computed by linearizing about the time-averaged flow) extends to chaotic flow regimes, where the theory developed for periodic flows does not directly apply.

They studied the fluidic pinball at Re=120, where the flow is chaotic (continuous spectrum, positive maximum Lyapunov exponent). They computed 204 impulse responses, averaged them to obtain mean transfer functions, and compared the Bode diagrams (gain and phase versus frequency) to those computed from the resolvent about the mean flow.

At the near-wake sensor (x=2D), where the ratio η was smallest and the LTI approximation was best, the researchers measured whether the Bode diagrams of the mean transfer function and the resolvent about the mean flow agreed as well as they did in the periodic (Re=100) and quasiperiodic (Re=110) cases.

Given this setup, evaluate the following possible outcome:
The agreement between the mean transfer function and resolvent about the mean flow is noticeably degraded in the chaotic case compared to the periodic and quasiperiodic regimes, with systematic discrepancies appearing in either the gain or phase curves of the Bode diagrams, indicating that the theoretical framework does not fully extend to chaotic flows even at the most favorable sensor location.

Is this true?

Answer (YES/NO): NO